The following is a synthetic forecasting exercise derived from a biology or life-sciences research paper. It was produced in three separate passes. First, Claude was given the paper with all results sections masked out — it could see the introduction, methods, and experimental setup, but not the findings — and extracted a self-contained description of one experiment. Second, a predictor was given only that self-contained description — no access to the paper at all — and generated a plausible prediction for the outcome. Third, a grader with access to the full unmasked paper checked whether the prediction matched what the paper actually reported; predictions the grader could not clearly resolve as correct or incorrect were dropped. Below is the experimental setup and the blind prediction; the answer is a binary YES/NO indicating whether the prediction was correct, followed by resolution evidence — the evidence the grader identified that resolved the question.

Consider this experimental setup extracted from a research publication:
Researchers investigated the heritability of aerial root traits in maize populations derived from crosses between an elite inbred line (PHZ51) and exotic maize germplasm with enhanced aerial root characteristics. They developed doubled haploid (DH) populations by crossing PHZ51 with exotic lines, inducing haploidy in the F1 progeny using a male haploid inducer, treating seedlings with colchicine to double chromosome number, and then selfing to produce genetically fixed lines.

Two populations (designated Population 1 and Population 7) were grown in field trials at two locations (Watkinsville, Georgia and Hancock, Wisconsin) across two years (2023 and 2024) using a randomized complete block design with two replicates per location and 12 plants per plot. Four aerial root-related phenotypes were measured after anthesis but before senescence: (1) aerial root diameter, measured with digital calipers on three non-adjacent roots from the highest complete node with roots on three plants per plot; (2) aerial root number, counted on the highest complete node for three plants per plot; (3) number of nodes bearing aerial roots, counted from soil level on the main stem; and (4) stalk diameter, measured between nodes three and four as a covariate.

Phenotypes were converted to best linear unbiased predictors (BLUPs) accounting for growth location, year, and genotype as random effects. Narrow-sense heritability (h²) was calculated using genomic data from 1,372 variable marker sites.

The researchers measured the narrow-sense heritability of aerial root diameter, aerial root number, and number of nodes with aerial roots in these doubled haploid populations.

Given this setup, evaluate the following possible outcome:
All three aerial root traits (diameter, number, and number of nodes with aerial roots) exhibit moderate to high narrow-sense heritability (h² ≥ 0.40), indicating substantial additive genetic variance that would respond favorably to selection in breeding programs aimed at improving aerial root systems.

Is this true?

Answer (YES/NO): YES